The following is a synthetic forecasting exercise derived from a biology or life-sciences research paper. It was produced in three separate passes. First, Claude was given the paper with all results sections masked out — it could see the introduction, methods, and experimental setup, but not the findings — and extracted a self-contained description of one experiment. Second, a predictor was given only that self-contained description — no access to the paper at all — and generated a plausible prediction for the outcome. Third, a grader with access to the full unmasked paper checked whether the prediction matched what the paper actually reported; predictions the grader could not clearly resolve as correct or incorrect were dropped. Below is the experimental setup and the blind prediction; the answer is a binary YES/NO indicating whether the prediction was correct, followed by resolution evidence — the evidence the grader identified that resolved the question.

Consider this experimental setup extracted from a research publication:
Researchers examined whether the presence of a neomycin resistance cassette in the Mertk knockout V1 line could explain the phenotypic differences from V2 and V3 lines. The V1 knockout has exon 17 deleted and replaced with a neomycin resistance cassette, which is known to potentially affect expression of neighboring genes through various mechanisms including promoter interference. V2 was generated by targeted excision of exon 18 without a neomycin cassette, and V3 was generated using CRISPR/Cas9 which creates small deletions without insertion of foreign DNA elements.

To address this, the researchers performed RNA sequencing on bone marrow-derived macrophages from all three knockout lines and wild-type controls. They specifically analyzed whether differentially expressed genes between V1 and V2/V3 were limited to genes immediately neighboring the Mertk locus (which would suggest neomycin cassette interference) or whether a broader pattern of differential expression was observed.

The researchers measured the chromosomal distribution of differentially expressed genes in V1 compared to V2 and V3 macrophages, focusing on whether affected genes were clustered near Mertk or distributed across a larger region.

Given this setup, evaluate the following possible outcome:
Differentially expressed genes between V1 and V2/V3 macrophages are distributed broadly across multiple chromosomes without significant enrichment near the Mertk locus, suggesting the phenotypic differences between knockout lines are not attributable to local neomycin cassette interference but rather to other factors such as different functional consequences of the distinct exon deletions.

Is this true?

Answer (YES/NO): NO